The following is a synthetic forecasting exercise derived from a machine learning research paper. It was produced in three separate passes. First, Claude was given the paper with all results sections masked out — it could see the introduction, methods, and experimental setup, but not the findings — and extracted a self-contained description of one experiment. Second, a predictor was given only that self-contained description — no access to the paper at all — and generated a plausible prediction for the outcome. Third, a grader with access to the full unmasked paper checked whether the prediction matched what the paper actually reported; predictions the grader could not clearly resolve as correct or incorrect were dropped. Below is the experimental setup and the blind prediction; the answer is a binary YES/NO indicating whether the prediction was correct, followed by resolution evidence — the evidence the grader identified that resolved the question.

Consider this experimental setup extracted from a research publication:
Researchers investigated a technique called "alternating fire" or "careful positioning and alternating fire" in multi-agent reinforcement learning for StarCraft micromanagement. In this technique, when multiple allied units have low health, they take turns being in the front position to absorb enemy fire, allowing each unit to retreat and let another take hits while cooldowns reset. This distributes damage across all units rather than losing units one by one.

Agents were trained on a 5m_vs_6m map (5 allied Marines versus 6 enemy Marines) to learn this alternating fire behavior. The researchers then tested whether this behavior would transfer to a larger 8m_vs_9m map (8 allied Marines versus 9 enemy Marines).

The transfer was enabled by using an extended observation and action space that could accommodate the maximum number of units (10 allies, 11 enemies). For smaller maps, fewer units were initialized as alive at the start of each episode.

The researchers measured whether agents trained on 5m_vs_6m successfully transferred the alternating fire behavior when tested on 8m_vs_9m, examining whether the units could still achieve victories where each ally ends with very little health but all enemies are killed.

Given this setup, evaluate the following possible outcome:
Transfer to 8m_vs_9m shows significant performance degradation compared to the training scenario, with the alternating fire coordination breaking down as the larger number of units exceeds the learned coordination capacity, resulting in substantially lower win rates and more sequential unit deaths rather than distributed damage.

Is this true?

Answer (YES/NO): NO